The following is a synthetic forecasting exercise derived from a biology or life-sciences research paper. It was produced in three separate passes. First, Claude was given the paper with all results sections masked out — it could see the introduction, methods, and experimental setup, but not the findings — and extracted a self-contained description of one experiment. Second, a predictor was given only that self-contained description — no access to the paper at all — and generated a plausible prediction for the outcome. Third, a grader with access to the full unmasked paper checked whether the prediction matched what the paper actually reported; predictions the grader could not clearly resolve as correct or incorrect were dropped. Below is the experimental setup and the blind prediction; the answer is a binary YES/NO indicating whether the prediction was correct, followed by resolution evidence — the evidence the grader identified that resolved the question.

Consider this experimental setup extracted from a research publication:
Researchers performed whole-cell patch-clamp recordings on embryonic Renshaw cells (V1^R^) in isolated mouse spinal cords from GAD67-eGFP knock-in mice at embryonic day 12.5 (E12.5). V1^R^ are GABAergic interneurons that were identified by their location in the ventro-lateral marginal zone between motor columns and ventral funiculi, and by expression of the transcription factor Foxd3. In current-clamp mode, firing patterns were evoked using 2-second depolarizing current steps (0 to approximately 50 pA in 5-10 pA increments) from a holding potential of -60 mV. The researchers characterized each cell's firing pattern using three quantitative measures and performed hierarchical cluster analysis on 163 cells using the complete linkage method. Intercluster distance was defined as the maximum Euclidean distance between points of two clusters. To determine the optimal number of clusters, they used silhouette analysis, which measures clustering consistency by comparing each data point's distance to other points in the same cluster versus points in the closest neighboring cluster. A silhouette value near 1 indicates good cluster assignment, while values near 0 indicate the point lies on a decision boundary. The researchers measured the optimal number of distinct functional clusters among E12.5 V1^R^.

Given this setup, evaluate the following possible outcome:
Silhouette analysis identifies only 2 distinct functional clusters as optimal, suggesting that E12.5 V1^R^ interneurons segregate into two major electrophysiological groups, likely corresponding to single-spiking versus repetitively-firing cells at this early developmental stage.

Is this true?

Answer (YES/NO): NO